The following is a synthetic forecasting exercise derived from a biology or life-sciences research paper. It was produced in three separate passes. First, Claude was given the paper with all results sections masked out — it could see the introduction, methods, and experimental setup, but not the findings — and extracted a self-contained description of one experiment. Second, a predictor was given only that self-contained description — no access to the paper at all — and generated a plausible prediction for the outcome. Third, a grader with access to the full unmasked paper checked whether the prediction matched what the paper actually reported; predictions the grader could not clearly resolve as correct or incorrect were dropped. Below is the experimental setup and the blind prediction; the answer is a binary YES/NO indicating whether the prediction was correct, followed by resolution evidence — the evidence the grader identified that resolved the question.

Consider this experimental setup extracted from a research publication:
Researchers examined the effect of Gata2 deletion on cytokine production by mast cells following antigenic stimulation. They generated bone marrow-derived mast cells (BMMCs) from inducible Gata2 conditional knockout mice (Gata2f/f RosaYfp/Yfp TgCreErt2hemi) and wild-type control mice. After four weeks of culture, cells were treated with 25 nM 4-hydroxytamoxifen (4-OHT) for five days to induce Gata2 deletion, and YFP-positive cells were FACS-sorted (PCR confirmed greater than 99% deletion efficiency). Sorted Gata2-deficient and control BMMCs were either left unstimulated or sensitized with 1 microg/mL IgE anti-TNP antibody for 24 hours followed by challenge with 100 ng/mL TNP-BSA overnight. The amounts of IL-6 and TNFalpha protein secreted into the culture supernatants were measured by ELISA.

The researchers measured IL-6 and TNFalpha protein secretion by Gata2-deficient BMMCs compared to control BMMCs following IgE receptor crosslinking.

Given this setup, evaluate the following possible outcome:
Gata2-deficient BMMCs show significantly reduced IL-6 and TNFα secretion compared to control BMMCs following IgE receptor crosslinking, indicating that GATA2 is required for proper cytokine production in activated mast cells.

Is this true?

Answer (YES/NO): YES